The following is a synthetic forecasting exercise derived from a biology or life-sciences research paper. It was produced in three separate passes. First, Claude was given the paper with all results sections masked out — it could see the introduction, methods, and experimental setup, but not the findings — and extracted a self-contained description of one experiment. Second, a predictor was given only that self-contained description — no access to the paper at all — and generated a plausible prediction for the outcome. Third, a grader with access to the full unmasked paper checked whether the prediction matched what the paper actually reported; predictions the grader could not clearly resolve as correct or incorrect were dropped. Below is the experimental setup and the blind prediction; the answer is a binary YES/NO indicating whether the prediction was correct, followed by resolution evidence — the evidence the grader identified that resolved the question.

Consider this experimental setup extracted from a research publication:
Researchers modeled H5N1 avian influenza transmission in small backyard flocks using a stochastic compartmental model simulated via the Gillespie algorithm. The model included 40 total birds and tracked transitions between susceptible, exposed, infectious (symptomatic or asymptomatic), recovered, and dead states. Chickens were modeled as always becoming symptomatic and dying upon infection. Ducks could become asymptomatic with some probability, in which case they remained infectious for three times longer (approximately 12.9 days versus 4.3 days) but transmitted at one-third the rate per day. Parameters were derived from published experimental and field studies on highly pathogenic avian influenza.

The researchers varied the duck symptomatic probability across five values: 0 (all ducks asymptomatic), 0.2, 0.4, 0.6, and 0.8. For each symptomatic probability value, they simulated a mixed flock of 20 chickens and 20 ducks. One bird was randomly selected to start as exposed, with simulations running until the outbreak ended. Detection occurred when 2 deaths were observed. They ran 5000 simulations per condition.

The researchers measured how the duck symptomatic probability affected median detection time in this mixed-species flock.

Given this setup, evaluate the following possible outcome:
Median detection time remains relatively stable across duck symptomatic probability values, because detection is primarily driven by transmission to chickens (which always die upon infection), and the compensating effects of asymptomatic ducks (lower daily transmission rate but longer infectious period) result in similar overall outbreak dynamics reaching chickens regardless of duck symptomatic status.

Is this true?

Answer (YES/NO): NO